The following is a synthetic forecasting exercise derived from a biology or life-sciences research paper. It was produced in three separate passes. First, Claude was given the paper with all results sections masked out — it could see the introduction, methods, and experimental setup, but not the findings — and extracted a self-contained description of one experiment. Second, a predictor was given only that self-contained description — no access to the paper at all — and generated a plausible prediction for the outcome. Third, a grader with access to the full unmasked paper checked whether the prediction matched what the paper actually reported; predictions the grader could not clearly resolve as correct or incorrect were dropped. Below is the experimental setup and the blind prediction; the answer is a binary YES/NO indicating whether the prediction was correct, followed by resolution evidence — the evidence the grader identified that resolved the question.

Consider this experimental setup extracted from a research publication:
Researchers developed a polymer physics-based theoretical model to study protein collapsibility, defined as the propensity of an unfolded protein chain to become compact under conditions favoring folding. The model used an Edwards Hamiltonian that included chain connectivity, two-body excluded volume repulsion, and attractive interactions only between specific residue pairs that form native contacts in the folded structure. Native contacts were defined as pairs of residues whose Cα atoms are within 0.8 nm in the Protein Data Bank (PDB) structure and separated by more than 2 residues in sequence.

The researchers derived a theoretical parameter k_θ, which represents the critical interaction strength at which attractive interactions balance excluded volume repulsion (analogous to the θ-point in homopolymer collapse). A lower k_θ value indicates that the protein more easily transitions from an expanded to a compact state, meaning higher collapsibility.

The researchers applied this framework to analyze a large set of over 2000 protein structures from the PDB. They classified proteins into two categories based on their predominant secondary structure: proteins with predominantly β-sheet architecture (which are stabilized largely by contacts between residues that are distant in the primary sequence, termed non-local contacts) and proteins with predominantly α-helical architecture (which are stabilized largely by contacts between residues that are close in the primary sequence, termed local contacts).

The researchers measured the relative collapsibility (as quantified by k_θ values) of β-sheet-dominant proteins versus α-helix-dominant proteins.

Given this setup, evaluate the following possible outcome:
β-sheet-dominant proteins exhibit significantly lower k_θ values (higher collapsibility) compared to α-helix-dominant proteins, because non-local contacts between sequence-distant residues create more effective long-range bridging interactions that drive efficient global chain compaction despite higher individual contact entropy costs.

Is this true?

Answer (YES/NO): YES